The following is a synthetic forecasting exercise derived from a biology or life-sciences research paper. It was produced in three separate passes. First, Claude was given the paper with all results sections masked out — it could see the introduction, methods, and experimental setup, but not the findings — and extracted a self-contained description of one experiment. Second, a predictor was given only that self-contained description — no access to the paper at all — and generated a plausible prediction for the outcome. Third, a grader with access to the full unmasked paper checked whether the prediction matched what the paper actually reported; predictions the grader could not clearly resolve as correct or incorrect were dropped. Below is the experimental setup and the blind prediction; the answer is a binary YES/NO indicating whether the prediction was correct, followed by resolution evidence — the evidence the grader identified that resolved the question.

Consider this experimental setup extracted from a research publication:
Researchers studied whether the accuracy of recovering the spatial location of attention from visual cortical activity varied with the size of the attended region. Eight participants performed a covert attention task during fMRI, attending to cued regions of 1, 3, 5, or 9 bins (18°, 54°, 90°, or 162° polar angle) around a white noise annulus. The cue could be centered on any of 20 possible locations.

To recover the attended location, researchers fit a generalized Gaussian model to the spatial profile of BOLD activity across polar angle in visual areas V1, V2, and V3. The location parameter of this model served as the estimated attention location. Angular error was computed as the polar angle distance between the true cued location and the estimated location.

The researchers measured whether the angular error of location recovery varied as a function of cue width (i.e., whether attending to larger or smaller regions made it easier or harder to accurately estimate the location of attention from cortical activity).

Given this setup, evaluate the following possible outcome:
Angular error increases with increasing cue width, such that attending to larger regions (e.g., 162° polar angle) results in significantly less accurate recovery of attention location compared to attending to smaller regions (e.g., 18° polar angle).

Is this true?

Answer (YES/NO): NO